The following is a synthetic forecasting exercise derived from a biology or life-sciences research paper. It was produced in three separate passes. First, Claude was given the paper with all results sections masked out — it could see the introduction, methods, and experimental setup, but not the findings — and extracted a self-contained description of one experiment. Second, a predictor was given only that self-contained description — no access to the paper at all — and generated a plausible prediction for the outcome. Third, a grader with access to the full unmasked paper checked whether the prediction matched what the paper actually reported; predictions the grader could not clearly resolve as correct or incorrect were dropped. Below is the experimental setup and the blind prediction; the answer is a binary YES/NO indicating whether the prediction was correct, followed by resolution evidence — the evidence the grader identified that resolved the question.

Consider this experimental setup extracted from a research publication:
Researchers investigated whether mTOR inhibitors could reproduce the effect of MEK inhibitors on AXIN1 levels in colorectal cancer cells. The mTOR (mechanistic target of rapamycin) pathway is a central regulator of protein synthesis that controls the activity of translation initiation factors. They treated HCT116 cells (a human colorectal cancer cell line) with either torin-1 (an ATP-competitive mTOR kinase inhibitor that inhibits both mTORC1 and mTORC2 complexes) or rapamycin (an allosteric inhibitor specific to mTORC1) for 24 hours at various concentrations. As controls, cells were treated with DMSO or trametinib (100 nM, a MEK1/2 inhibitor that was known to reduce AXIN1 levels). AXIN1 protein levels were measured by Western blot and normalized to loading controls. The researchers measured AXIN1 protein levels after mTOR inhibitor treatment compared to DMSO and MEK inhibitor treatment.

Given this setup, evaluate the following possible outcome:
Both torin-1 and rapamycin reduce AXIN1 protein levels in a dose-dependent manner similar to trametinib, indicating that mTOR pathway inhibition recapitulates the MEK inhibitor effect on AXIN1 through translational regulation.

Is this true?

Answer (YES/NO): YES